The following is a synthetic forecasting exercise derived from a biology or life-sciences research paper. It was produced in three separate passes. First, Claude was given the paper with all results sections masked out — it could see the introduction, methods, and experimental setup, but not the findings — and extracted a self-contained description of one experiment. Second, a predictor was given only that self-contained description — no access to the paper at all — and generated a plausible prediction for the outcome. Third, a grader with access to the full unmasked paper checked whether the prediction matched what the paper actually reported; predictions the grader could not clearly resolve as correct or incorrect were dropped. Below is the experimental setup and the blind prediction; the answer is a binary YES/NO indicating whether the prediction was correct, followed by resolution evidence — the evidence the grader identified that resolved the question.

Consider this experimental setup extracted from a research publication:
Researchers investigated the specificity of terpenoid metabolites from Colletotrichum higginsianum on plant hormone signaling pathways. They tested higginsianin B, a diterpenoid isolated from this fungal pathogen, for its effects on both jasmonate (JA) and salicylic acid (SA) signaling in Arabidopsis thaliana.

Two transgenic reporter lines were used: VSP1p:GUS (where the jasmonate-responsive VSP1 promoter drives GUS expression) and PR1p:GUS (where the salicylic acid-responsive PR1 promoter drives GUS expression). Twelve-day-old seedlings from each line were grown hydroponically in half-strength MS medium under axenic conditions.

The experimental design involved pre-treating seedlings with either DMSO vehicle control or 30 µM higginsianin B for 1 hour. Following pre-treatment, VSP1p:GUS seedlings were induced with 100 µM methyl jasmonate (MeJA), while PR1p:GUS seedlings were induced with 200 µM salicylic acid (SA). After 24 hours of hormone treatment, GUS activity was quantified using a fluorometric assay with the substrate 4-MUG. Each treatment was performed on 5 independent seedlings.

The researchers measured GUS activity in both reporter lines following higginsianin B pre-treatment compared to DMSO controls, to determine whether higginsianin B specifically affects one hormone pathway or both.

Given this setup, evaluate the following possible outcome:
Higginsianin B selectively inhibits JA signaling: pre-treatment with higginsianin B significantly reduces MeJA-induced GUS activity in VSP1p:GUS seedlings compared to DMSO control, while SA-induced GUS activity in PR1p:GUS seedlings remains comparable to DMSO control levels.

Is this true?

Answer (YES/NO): YES